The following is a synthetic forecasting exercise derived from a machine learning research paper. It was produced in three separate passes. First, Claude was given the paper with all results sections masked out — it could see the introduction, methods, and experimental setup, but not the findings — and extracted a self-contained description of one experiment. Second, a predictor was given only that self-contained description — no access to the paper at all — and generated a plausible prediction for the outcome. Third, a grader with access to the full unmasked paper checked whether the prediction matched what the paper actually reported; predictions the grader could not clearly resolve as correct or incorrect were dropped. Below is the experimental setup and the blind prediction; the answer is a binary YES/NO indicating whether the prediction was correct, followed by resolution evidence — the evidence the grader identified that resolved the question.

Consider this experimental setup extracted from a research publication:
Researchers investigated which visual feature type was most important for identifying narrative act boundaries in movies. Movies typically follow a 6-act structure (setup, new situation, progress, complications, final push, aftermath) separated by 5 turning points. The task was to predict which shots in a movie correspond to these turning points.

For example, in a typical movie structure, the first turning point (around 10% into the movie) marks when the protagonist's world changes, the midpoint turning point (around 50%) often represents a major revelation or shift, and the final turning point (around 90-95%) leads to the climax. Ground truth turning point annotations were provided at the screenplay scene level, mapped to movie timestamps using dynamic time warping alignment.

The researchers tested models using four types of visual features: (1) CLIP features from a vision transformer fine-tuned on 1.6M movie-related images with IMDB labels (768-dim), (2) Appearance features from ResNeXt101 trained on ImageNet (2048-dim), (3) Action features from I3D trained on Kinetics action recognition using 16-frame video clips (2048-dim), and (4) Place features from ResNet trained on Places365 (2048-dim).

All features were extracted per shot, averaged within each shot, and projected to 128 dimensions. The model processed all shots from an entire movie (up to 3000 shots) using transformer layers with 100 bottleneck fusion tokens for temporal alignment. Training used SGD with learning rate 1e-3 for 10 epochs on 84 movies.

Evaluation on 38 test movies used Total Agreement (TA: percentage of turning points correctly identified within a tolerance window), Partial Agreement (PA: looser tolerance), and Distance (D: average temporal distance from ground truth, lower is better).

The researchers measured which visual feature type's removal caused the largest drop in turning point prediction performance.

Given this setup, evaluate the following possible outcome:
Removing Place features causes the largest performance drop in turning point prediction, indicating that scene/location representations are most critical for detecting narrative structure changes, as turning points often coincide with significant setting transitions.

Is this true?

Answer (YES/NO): NO